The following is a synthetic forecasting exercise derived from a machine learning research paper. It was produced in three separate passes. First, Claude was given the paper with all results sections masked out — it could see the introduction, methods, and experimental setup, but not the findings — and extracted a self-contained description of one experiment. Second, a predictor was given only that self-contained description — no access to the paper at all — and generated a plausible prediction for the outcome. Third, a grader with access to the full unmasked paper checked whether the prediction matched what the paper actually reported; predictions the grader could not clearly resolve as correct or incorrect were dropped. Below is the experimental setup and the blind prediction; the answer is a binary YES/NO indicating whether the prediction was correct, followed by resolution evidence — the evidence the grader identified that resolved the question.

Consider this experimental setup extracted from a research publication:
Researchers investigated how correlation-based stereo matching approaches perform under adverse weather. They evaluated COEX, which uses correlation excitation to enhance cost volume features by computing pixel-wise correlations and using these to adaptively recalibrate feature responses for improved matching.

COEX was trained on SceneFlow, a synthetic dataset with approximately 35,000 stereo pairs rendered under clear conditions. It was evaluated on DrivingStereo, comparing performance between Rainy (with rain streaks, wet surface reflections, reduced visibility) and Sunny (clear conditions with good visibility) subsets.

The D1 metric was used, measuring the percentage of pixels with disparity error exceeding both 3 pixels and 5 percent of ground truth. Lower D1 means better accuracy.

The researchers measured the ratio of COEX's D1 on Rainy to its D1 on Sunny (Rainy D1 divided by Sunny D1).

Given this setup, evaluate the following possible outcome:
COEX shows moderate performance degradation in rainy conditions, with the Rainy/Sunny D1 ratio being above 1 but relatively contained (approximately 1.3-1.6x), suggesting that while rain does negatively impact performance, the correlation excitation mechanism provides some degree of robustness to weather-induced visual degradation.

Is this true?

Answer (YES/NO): NO